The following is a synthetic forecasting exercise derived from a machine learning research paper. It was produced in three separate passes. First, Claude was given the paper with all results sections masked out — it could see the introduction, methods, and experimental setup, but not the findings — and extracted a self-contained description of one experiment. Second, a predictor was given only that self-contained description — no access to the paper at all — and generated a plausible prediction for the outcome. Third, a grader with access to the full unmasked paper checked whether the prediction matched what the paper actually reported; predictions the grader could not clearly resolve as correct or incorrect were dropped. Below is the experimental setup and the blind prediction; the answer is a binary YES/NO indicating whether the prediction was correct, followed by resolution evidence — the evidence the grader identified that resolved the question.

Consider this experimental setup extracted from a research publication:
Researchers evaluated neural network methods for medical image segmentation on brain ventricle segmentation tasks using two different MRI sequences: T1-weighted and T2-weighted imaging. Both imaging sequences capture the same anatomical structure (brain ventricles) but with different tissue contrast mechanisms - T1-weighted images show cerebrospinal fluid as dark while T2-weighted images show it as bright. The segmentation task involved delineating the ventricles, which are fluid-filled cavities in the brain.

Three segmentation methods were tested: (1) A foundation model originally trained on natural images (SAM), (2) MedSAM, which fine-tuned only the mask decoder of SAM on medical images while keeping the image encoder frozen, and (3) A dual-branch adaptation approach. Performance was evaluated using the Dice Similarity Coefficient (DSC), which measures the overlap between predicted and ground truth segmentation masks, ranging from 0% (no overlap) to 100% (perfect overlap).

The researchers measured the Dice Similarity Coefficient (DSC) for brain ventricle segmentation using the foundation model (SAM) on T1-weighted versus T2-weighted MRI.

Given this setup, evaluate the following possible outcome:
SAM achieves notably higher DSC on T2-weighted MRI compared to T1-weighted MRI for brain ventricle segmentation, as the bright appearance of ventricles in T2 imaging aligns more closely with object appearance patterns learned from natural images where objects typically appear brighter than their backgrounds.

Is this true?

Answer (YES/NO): NO